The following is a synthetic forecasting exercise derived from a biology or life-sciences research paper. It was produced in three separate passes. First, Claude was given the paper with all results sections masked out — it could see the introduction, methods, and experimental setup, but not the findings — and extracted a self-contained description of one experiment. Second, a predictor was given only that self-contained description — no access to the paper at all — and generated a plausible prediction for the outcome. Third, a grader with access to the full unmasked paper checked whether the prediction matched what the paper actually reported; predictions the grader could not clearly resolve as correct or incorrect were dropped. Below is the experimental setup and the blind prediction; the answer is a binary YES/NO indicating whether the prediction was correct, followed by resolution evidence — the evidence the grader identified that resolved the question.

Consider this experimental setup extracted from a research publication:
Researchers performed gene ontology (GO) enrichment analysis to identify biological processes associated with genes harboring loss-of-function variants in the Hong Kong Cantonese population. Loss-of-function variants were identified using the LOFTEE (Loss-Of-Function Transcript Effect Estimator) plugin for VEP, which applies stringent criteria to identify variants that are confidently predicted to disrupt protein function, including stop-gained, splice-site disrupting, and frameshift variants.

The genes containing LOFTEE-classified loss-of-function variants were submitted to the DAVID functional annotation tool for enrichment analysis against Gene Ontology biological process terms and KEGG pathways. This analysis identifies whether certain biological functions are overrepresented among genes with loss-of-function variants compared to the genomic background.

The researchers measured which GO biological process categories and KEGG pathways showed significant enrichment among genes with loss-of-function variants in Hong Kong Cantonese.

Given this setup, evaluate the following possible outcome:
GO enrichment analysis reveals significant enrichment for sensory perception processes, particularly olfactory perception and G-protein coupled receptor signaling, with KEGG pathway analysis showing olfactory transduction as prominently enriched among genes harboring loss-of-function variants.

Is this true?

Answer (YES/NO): NO